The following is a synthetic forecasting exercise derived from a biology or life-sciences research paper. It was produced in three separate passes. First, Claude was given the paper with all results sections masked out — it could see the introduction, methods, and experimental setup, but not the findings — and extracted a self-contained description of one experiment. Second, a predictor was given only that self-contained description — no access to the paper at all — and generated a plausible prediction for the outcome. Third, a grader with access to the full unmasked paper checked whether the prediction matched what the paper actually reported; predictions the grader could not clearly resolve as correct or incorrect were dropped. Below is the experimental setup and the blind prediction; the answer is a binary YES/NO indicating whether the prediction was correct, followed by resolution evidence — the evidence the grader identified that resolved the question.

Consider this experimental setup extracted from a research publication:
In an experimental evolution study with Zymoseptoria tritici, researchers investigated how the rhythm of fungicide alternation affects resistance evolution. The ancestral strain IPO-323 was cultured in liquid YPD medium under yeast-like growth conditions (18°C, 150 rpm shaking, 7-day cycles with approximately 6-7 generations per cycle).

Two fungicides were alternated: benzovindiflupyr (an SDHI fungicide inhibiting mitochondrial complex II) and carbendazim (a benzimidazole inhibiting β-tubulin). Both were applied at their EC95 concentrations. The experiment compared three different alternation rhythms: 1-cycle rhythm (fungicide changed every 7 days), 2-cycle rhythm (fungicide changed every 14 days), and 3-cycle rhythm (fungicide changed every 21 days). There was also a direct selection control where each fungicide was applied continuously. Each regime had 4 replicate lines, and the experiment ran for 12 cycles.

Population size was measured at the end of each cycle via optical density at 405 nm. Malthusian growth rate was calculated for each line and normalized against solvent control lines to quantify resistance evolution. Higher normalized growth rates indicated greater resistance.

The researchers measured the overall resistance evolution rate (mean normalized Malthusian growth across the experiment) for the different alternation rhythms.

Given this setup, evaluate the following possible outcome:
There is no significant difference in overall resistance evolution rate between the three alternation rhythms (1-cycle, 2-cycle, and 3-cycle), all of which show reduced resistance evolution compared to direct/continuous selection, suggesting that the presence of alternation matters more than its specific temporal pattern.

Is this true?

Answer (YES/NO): NO